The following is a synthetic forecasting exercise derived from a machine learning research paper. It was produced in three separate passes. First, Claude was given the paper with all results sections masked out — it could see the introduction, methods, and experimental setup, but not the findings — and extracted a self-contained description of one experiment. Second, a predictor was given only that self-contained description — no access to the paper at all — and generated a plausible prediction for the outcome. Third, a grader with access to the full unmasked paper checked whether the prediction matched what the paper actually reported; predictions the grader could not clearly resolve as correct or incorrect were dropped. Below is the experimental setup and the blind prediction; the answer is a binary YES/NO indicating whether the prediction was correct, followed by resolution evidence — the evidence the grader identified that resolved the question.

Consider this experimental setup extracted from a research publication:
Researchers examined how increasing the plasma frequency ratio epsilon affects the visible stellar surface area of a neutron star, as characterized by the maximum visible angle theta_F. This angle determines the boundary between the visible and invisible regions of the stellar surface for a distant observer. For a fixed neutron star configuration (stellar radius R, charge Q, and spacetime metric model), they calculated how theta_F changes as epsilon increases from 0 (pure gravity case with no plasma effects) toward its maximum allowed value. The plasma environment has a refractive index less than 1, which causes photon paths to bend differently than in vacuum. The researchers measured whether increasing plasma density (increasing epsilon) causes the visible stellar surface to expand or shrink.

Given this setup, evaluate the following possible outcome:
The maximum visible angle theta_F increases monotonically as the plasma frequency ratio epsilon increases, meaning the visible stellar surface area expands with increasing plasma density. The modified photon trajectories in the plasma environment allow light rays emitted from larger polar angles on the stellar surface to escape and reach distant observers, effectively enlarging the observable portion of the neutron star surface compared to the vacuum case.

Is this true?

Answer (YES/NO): NO